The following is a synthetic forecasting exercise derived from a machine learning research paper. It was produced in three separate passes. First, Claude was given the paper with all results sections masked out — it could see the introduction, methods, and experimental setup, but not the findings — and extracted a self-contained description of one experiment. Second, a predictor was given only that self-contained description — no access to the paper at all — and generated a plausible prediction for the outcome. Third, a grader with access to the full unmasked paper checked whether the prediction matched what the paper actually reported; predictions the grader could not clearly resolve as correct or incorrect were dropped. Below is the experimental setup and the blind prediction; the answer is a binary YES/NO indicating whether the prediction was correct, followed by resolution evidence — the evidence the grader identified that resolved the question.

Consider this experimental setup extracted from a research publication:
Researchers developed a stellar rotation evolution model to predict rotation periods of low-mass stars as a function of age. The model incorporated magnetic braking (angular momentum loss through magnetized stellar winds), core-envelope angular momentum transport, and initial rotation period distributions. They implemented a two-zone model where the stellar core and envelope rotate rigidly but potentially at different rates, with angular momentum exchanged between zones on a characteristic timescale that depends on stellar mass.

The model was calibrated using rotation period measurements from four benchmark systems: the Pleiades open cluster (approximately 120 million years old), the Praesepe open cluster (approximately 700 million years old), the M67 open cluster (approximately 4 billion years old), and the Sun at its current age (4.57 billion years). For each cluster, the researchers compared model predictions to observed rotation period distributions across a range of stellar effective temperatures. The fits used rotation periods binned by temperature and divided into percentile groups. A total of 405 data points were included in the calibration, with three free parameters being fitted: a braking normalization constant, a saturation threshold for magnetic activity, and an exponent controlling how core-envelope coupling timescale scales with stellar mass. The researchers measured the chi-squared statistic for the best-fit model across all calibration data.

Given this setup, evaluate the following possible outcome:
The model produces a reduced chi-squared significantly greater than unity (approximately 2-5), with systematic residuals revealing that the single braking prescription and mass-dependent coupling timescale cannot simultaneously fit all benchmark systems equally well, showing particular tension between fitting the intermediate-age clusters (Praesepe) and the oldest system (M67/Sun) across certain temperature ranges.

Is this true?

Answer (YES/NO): NO